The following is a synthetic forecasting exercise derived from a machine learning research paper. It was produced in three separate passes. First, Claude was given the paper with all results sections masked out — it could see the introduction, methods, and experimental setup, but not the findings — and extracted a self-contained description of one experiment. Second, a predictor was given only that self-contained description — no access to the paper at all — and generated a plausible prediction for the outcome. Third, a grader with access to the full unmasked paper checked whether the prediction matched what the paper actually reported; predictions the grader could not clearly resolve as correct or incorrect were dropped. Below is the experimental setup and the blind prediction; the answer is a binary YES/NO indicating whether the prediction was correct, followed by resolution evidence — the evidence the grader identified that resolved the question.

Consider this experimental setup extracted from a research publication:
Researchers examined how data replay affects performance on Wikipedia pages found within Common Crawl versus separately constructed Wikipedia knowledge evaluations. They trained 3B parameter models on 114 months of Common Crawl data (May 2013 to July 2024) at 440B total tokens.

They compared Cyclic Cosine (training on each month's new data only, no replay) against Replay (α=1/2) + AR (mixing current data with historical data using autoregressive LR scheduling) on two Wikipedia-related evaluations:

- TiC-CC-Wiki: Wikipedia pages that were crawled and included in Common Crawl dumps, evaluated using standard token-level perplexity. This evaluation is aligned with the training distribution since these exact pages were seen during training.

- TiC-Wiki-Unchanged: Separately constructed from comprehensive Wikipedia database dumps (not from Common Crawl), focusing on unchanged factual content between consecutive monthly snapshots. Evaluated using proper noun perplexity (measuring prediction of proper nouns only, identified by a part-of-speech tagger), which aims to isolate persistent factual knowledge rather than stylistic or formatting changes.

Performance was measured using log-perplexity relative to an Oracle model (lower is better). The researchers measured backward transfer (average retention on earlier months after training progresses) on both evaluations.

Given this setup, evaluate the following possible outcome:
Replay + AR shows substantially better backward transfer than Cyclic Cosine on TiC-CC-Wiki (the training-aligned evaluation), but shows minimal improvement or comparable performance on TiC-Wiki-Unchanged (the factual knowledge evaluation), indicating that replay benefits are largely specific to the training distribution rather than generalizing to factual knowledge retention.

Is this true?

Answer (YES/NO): NO